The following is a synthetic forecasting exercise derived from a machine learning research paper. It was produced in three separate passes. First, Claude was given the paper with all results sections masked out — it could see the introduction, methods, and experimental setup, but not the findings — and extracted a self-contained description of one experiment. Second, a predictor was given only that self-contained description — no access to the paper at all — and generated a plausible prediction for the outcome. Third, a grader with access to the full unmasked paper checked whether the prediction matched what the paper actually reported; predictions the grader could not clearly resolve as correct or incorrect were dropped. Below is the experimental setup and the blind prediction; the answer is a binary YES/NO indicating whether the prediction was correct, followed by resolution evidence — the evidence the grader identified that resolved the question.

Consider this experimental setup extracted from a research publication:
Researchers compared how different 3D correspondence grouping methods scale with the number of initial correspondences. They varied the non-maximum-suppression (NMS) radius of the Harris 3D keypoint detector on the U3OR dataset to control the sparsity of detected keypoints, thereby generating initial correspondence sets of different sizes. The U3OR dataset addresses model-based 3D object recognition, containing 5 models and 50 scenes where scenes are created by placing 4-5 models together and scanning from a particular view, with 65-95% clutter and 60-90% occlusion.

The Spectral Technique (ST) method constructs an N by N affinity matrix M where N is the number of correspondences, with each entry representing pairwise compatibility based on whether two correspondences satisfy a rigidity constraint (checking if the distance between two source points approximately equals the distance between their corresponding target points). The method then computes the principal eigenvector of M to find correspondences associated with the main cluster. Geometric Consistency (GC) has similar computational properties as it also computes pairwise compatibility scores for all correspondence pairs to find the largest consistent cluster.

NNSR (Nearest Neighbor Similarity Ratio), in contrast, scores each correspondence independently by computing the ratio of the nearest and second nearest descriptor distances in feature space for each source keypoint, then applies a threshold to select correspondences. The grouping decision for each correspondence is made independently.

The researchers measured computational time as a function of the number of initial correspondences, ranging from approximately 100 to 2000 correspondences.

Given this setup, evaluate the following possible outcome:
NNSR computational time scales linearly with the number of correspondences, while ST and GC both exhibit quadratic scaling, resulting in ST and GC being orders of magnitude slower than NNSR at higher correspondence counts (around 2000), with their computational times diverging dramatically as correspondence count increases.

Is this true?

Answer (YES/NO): NO